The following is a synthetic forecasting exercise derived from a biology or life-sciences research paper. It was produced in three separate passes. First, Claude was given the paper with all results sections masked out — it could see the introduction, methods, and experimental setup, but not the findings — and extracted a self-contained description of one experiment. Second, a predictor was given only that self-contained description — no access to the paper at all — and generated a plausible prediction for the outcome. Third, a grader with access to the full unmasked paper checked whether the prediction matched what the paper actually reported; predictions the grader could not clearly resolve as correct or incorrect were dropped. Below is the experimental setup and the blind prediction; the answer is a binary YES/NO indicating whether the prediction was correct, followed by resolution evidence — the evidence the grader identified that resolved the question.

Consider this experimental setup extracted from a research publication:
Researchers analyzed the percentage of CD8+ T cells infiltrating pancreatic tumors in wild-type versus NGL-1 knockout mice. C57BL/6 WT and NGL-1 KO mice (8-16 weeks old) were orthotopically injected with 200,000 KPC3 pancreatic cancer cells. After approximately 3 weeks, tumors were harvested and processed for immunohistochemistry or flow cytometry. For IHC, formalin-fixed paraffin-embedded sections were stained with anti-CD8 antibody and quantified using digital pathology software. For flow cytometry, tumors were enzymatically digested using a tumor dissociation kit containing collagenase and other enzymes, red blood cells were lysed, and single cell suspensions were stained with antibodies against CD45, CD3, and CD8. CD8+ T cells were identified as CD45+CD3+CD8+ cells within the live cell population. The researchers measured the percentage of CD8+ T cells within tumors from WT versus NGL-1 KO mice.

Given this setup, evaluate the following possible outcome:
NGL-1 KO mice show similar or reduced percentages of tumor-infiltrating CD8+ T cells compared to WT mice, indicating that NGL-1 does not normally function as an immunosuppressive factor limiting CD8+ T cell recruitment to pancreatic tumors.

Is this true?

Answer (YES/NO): NO